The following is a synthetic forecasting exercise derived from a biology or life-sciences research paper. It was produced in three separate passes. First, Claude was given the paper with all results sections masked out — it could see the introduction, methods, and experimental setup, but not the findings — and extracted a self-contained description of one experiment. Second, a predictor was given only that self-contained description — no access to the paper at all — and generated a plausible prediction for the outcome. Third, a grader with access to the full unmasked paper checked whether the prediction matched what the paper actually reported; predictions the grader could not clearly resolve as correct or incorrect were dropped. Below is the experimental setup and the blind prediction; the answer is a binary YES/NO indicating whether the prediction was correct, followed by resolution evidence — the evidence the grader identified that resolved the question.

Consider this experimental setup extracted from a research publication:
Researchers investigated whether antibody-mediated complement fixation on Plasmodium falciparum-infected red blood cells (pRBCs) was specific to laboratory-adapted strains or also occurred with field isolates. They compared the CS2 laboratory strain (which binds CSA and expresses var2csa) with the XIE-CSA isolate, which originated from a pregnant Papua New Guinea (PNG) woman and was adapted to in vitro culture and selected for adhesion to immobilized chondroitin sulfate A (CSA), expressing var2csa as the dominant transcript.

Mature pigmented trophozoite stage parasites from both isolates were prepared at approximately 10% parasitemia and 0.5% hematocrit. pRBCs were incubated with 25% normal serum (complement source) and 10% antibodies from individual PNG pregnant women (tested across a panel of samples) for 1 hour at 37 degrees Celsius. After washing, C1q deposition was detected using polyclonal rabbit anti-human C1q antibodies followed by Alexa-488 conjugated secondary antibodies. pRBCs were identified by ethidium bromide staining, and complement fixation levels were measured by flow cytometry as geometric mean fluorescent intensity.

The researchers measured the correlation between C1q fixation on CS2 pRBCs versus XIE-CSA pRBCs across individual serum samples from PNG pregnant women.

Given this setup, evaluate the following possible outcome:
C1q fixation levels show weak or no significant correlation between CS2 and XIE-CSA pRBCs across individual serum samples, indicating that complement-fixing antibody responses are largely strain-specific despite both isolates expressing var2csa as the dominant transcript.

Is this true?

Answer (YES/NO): NO